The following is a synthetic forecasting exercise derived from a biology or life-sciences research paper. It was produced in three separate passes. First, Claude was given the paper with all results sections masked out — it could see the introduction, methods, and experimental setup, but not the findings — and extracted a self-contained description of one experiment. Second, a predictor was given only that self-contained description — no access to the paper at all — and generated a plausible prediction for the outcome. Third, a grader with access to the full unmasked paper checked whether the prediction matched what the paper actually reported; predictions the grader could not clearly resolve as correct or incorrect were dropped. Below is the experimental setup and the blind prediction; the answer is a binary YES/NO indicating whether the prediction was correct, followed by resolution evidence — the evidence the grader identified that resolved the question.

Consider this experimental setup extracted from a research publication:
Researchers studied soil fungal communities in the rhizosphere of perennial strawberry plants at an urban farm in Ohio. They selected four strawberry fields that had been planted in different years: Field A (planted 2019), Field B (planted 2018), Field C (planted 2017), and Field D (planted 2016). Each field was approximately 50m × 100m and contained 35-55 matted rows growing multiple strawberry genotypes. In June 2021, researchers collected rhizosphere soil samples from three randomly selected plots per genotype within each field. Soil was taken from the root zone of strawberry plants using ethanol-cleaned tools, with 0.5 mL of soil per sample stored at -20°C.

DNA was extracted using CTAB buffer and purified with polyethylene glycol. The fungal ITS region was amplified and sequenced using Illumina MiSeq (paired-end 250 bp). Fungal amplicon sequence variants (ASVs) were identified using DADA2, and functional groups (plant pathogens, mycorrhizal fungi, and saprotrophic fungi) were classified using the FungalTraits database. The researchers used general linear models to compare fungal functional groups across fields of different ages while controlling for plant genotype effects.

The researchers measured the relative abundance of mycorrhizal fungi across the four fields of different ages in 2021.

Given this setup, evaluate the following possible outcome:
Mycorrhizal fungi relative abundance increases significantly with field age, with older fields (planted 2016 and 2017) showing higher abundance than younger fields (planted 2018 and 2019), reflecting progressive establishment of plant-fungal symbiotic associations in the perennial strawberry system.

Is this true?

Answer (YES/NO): NO